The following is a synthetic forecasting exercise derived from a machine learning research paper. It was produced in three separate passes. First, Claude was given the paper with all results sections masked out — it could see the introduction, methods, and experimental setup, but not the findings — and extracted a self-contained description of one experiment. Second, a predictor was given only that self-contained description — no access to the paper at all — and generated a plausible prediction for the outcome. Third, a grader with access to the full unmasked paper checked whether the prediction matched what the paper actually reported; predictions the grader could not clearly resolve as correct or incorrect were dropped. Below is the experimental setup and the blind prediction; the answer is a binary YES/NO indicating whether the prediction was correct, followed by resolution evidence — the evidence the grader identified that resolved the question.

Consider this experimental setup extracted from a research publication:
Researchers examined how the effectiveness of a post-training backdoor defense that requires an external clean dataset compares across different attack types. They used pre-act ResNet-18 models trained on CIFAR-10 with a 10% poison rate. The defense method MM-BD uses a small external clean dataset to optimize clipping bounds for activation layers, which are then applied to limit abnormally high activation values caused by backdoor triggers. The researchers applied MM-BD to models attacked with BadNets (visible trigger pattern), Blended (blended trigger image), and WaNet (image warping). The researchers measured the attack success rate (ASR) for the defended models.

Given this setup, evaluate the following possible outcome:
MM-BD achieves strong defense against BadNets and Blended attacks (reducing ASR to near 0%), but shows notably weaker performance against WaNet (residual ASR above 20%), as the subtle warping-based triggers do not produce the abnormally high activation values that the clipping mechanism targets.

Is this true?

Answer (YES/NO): NO